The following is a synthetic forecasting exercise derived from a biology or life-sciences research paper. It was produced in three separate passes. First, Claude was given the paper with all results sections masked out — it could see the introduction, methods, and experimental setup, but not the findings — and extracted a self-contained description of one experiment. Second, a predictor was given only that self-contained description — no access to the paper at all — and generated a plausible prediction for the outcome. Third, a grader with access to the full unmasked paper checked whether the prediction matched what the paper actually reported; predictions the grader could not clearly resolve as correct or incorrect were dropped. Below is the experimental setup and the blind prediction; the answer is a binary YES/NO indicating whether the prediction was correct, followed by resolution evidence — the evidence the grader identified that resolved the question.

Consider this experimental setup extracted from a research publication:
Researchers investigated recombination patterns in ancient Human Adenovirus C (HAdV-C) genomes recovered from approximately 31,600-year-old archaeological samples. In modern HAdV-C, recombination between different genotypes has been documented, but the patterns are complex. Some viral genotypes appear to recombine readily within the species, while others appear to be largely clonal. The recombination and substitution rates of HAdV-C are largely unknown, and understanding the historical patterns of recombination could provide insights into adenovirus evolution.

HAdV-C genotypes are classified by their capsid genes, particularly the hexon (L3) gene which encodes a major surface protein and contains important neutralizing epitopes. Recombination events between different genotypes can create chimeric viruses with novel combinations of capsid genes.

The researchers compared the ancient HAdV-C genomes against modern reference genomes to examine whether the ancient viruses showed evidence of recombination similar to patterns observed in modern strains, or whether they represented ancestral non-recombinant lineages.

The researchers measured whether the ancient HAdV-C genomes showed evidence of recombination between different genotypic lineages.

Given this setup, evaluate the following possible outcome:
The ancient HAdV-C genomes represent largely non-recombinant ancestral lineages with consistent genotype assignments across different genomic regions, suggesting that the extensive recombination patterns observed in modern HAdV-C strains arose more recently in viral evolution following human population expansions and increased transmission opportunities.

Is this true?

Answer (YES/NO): NO